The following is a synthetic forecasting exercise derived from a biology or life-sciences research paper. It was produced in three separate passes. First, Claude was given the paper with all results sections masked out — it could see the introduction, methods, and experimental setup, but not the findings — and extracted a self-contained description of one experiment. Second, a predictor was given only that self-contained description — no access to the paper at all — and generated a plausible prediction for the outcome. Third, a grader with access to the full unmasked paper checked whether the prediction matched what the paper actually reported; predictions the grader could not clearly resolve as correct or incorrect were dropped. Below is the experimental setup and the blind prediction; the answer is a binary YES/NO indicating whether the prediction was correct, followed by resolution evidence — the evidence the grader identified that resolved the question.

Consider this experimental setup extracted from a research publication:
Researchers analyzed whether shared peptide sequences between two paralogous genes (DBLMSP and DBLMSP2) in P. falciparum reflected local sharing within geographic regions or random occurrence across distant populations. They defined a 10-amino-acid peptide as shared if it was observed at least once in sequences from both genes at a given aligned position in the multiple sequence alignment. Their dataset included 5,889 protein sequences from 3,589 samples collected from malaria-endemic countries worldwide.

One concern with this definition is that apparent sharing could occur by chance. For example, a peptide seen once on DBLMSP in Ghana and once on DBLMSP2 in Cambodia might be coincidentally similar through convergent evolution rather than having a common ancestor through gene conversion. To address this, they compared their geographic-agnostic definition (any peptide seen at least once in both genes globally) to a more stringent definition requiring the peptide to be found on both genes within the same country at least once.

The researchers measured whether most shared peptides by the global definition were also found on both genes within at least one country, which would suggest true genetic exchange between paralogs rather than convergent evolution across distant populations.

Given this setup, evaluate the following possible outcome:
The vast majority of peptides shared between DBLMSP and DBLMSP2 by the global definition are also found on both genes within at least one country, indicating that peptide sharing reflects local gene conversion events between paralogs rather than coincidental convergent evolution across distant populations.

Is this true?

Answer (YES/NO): YES